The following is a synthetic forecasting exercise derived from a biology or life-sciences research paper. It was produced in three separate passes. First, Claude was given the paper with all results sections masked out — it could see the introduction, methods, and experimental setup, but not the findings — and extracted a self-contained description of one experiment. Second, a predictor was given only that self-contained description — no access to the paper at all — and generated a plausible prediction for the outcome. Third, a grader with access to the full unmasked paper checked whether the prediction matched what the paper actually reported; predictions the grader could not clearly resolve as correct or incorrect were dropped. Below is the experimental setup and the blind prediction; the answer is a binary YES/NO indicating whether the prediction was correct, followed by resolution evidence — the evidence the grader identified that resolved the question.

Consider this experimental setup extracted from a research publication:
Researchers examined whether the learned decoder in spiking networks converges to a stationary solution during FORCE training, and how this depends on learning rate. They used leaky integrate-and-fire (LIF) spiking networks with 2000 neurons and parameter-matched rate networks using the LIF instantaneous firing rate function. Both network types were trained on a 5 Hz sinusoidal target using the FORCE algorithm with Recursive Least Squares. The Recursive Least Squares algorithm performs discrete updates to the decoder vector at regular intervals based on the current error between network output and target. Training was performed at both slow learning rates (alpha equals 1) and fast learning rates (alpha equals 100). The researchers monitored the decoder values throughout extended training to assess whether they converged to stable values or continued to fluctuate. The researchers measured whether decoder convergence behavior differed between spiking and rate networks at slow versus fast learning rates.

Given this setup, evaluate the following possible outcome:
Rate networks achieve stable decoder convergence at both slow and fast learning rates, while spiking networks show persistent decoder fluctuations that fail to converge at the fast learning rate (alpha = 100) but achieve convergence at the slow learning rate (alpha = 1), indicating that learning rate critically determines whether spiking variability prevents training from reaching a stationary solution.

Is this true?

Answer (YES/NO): NO